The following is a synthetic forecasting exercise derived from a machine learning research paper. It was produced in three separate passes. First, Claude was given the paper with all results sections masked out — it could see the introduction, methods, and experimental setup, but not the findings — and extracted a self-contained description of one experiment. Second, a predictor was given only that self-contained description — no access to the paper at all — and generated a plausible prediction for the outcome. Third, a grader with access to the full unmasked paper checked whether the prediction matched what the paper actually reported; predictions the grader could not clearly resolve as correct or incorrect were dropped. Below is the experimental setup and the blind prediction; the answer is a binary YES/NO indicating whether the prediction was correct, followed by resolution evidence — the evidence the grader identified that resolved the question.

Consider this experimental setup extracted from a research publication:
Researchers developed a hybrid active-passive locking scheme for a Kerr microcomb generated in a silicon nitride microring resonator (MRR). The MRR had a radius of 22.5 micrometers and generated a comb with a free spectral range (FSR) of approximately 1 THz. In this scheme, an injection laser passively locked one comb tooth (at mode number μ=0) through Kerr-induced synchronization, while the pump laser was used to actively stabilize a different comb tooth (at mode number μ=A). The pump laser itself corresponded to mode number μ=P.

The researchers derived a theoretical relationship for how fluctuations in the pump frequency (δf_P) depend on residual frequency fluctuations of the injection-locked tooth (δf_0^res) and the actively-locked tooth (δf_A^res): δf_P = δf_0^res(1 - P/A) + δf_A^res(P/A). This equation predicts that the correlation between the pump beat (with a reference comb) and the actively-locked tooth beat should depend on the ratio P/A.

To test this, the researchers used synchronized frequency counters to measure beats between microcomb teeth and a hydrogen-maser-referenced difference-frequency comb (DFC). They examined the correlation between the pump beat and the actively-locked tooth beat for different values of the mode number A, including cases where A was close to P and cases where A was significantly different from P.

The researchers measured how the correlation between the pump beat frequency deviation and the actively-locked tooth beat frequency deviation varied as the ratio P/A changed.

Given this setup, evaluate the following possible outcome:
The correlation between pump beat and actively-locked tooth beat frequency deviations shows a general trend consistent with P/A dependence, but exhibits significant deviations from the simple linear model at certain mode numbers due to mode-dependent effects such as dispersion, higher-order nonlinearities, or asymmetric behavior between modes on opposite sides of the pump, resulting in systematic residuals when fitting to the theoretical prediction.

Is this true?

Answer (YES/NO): NO